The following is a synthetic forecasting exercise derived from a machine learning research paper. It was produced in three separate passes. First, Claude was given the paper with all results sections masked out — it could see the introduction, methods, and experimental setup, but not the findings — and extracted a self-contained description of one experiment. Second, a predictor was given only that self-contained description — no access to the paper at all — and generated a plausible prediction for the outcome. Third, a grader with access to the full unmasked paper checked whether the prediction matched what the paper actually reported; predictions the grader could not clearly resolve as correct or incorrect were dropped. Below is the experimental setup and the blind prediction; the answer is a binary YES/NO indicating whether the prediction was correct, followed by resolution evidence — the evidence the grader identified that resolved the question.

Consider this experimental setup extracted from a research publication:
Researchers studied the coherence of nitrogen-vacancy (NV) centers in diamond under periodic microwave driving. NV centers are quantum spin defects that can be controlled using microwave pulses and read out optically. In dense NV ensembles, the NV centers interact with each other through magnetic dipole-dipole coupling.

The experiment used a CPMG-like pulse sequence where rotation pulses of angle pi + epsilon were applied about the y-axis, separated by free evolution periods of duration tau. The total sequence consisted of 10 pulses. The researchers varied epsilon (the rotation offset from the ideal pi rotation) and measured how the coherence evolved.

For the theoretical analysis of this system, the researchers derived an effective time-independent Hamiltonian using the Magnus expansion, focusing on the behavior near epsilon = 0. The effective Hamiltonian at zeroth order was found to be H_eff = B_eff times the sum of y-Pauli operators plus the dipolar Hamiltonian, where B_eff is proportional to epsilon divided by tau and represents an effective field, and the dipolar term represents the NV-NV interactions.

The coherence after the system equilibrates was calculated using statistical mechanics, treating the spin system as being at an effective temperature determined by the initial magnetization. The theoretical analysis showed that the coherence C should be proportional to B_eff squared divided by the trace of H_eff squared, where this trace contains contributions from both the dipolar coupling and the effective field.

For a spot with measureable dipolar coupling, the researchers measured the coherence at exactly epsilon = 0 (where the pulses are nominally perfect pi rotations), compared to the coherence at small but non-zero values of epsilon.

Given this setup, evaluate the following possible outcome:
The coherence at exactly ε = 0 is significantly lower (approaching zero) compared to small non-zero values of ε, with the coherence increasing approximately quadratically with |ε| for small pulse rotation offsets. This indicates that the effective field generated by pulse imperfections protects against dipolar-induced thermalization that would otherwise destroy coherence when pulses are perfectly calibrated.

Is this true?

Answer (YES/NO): YES